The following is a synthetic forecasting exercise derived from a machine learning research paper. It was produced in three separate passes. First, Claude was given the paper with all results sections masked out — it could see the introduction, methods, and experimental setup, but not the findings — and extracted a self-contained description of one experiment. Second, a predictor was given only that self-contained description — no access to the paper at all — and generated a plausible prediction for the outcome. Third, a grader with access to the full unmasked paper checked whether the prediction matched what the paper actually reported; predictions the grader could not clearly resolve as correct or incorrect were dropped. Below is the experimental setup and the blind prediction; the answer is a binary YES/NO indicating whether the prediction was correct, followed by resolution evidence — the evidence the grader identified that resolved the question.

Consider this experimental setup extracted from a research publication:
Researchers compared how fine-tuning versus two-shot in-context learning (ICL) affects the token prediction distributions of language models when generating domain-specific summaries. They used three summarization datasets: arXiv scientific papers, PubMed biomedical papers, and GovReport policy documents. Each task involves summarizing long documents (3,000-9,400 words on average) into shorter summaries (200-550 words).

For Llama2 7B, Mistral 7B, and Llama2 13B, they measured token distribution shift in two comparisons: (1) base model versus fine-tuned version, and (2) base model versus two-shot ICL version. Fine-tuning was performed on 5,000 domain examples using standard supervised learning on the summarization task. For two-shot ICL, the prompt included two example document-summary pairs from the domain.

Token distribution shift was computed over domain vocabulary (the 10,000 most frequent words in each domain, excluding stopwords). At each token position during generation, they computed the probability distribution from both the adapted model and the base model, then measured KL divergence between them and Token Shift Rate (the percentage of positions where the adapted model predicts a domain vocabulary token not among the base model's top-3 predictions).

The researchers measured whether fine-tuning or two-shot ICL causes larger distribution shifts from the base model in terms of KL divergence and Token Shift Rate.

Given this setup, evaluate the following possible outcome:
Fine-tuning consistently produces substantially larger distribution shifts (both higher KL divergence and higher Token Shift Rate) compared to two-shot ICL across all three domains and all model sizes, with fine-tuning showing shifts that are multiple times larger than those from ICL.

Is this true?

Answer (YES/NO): NO